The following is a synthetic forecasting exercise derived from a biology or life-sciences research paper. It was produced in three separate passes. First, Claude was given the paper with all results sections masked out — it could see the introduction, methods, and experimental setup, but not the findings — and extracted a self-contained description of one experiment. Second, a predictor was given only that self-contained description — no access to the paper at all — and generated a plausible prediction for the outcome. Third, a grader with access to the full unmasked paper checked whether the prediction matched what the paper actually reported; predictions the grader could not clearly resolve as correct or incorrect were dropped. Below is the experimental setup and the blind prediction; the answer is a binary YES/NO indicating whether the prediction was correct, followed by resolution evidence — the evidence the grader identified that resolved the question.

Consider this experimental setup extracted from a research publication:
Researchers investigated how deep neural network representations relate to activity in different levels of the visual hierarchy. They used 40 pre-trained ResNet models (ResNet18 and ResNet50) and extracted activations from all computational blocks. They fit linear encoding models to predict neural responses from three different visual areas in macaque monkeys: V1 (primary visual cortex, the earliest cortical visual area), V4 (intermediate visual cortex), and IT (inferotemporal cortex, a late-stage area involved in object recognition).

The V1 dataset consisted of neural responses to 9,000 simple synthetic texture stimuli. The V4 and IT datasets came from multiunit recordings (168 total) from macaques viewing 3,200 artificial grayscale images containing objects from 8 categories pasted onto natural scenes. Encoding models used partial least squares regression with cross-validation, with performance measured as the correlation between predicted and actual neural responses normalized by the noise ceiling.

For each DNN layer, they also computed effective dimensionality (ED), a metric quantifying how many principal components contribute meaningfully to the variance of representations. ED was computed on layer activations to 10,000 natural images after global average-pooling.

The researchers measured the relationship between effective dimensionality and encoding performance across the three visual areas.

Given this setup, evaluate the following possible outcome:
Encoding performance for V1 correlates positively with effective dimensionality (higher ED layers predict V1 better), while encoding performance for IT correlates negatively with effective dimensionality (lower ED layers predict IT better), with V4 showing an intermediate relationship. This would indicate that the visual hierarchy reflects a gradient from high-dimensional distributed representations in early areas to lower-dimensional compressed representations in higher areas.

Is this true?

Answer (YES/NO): NO